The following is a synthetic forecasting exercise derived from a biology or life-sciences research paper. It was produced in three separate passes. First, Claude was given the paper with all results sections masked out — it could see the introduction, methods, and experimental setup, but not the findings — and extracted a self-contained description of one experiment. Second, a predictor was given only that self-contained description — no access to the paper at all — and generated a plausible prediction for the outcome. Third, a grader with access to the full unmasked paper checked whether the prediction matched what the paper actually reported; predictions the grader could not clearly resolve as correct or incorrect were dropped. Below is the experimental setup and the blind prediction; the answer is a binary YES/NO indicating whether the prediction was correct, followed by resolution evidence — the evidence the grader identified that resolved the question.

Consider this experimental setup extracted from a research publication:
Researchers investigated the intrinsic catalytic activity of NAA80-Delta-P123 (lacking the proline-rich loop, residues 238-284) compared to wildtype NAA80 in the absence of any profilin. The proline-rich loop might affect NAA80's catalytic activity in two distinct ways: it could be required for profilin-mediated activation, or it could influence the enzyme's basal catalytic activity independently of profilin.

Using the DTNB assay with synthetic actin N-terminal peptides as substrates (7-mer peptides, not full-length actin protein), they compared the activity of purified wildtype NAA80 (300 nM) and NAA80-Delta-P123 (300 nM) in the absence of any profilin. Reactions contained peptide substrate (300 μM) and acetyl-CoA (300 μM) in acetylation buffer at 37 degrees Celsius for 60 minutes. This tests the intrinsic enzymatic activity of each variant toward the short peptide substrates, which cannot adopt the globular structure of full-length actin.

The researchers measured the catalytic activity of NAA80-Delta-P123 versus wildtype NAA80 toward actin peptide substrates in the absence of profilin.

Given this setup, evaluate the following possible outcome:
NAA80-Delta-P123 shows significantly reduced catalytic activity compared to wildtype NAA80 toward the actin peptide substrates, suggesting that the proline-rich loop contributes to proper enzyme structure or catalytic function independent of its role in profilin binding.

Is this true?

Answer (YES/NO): NO